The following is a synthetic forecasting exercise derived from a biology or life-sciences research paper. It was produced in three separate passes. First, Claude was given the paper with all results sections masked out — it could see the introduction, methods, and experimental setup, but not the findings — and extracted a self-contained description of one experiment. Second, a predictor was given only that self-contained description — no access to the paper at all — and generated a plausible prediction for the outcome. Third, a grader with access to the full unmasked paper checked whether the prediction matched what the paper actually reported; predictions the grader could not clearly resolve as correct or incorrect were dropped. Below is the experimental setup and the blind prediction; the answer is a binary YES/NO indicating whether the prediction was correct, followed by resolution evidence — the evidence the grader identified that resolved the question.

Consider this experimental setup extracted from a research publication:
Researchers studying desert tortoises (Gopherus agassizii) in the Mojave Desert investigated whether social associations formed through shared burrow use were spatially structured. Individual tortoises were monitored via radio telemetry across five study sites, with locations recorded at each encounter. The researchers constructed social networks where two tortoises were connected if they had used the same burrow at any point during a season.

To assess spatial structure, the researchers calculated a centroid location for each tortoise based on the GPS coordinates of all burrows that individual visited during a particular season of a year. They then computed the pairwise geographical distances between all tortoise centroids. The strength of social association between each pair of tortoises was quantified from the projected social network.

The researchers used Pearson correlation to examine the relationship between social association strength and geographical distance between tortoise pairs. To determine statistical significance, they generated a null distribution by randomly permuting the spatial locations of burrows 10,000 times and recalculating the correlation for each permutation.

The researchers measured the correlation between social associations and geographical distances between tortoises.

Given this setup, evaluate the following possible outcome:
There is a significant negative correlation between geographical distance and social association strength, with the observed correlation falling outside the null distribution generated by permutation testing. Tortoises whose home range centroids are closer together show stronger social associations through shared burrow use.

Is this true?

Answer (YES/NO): YES